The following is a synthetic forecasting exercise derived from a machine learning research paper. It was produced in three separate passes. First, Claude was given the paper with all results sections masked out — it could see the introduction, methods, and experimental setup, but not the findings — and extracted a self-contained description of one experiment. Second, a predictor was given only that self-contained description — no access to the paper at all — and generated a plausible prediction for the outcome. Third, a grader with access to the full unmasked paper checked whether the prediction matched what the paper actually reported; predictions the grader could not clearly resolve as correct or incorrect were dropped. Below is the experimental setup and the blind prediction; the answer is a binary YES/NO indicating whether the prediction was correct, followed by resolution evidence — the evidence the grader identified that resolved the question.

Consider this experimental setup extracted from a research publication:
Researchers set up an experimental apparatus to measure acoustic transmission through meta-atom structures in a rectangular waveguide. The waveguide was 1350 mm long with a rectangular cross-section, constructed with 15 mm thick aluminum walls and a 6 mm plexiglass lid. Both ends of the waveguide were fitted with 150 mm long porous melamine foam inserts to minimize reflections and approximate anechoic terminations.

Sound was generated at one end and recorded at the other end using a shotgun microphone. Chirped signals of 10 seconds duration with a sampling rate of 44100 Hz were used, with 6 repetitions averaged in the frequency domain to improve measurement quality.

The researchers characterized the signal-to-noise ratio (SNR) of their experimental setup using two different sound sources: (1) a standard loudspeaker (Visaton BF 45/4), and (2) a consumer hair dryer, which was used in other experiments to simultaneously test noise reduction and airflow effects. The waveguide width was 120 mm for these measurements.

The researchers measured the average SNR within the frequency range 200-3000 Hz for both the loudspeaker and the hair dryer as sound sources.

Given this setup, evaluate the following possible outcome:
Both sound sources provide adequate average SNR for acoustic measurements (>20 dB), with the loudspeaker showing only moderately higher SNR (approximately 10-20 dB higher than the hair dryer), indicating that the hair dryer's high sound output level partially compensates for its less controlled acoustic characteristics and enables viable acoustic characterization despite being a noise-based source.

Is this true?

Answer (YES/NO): YES